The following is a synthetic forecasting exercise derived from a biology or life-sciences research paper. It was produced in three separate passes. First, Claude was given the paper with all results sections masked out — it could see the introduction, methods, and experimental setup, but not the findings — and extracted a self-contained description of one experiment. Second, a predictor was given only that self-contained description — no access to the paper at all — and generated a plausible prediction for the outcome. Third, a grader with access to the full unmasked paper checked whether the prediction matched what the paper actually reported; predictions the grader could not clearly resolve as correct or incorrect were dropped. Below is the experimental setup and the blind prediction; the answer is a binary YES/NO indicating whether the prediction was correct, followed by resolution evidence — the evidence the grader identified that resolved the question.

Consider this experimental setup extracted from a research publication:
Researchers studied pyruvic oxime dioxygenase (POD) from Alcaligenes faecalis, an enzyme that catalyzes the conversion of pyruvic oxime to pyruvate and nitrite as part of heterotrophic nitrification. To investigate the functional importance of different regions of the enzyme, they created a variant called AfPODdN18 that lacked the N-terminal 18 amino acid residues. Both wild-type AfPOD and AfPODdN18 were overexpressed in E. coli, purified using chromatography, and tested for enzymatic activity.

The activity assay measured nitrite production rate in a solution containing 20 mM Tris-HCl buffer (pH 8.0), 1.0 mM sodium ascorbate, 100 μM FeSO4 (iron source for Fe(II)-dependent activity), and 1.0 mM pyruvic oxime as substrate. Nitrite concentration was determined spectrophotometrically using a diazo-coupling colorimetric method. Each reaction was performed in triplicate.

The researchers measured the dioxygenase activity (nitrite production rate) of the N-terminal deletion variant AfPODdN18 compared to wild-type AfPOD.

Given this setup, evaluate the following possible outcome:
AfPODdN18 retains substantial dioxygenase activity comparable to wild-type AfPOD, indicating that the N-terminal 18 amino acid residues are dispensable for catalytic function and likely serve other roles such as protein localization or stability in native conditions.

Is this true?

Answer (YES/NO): NO